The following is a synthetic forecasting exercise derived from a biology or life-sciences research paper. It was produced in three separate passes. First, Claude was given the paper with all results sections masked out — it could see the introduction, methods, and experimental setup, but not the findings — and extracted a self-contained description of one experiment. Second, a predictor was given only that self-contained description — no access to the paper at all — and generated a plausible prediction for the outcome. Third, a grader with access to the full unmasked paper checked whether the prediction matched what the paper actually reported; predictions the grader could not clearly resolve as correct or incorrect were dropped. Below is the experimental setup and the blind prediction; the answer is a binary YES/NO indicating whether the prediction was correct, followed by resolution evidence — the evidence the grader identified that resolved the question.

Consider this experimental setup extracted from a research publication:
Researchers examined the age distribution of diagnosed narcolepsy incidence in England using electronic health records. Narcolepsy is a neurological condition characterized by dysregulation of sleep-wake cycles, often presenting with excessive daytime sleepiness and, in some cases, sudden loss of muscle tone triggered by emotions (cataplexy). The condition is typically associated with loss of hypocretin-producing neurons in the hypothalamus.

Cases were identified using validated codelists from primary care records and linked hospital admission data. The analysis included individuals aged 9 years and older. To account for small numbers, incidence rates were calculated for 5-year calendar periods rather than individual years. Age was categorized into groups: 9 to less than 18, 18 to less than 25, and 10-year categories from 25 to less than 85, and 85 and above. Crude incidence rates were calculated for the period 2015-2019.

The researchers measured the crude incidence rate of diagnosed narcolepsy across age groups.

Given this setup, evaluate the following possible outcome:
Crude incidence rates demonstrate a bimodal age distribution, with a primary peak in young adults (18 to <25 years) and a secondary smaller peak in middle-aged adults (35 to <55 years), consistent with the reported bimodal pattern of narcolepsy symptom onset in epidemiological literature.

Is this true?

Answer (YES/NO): NO